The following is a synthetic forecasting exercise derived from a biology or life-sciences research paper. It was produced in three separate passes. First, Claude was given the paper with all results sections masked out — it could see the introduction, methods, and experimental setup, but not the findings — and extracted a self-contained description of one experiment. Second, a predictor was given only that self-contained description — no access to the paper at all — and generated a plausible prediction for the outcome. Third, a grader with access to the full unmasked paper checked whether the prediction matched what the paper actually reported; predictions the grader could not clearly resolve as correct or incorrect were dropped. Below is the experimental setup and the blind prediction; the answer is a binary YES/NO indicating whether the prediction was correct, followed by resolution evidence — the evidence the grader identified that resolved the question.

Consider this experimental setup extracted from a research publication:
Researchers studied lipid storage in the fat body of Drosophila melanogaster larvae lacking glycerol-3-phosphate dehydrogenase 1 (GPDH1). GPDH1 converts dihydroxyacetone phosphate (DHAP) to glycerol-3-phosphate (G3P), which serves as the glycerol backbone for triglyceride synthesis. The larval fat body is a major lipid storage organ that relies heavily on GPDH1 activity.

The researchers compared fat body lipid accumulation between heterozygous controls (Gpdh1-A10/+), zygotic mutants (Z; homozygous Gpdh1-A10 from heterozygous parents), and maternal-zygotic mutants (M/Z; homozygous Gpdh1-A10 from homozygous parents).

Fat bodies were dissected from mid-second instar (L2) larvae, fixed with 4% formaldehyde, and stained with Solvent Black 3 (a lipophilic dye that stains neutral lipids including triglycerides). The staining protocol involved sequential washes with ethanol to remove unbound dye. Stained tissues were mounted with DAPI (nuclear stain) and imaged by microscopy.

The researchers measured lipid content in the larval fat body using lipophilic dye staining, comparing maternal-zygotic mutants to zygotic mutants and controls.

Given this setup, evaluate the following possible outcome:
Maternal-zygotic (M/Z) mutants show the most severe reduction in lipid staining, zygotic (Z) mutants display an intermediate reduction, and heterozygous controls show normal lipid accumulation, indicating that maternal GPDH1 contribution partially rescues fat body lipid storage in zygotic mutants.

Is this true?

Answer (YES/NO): NO